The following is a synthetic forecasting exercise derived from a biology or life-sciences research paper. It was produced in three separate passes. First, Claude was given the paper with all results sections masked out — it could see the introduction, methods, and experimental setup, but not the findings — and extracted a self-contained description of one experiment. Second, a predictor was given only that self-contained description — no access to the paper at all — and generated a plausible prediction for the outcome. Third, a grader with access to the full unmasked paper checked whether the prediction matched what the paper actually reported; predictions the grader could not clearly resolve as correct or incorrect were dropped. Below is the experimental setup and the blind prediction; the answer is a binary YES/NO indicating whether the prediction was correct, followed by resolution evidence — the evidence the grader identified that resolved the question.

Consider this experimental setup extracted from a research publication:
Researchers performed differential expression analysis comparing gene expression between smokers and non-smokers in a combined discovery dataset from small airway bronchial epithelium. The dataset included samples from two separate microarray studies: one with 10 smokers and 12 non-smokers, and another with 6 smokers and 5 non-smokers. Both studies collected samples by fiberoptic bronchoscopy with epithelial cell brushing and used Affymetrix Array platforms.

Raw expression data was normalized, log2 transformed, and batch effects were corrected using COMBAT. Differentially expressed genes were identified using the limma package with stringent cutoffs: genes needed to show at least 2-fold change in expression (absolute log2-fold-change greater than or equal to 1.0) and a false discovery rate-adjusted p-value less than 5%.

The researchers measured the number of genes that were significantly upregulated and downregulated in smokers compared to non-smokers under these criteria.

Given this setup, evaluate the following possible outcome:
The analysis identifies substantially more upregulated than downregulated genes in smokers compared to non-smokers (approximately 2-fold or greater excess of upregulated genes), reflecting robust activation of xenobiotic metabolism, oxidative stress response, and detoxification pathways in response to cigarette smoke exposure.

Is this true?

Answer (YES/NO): NO